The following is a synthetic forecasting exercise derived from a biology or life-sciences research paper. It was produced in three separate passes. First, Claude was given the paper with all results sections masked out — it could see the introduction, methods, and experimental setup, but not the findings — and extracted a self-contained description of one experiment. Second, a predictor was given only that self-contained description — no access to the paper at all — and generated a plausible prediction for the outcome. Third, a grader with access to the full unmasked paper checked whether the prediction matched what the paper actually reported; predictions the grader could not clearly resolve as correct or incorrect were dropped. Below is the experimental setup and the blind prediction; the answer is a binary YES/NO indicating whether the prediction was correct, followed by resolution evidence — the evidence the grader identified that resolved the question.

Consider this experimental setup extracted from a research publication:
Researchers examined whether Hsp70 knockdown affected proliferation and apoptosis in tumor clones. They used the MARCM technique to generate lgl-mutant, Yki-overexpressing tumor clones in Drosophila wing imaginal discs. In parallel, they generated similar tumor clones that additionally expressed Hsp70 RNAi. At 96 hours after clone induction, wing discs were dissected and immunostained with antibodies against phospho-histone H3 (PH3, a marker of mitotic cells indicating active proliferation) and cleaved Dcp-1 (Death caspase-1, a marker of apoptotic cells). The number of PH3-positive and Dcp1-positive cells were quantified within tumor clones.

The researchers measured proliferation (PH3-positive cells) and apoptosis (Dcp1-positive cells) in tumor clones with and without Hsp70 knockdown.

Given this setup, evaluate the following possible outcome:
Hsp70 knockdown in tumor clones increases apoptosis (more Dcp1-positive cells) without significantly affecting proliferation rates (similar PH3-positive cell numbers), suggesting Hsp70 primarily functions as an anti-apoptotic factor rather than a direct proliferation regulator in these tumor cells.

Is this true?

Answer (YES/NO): NO